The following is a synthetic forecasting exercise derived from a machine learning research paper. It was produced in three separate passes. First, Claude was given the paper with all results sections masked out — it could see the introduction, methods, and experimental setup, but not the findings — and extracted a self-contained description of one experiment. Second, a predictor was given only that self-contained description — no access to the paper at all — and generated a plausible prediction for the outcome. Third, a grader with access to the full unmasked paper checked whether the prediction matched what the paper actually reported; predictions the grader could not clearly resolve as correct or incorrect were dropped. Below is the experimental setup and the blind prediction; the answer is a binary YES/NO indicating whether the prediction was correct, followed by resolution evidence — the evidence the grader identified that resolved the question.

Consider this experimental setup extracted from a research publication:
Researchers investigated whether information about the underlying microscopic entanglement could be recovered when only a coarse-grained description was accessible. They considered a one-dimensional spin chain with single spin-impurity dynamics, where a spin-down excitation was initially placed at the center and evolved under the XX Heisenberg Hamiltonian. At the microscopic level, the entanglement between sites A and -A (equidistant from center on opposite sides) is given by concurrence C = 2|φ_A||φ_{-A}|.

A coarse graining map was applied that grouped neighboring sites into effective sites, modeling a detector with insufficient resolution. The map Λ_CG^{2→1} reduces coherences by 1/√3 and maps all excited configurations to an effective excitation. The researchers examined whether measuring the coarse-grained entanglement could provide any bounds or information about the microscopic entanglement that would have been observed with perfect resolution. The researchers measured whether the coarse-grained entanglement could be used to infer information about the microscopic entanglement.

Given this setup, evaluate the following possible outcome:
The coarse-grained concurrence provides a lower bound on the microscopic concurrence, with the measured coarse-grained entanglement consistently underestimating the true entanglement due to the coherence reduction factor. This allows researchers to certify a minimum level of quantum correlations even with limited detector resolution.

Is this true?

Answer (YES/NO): YES